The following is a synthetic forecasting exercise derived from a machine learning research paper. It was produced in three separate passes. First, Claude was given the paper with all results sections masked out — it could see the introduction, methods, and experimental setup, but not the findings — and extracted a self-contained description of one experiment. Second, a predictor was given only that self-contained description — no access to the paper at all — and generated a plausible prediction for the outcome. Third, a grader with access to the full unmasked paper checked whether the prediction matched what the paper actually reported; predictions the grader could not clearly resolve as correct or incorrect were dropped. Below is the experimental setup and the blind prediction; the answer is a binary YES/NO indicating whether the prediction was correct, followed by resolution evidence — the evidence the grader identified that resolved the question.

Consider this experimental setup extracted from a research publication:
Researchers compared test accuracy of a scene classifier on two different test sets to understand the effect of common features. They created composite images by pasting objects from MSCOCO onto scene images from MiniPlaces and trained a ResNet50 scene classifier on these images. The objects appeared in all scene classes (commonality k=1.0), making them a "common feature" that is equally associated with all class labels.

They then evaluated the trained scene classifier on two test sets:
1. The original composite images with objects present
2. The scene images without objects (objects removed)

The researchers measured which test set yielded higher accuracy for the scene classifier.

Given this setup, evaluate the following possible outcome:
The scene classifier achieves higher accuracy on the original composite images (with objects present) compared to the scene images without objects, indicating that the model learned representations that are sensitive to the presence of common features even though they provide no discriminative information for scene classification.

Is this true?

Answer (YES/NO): NO